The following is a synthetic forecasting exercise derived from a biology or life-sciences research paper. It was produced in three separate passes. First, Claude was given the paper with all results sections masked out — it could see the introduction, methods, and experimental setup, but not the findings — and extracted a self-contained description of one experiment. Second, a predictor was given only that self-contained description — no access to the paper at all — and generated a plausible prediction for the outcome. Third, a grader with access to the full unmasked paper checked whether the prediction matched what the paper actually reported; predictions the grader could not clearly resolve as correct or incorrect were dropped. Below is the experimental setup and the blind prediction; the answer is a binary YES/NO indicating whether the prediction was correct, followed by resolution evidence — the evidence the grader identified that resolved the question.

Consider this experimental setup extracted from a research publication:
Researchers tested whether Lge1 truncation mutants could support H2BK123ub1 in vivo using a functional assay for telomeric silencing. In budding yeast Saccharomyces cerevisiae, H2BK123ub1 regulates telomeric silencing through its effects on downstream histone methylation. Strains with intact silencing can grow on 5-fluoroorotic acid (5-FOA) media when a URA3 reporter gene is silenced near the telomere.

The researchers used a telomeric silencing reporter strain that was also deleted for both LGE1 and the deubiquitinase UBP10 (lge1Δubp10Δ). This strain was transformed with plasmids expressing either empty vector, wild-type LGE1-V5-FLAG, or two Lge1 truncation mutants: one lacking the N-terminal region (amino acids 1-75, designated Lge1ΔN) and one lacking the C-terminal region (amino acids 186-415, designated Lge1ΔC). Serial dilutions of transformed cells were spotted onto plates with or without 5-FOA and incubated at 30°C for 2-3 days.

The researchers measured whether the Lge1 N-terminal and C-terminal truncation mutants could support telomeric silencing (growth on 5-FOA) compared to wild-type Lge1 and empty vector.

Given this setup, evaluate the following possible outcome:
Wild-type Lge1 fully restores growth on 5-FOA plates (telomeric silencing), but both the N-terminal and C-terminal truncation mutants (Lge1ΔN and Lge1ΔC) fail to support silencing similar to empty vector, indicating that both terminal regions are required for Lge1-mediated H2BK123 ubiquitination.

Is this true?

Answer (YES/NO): NO